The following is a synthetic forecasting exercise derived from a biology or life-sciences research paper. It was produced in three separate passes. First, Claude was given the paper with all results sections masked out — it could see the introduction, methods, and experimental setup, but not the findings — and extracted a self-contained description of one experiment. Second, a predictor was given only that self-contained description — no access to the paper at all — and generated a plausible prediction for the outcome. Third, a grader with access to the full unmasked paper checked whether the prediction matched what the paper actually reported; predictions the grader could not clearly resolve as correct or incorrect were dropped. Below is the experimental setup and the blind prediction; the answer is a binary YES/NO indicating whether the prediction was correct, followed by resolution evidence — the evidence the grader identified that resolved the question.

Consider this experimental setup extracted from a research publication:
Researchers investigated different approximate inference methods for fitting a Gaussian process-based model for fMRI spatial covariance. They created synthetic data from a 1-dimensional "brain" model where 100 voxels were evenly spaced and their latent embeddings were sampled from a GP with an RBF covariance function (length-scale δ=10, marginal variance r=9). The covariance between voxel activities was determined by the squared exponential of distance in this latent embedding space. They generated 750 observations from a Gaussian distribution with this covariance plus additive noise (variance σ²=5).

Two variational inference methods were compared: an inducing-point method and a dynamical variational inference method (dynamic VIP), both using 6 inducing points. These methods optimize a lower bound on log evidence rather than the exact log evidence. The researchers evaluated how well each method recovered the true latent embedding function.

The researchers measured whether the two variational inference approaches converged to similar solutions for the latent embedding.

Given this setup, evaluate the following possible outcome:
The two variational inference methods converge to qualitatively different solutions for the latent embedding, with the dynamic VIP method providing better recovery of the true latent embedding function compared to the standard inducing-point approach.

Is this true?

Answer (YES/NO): NO